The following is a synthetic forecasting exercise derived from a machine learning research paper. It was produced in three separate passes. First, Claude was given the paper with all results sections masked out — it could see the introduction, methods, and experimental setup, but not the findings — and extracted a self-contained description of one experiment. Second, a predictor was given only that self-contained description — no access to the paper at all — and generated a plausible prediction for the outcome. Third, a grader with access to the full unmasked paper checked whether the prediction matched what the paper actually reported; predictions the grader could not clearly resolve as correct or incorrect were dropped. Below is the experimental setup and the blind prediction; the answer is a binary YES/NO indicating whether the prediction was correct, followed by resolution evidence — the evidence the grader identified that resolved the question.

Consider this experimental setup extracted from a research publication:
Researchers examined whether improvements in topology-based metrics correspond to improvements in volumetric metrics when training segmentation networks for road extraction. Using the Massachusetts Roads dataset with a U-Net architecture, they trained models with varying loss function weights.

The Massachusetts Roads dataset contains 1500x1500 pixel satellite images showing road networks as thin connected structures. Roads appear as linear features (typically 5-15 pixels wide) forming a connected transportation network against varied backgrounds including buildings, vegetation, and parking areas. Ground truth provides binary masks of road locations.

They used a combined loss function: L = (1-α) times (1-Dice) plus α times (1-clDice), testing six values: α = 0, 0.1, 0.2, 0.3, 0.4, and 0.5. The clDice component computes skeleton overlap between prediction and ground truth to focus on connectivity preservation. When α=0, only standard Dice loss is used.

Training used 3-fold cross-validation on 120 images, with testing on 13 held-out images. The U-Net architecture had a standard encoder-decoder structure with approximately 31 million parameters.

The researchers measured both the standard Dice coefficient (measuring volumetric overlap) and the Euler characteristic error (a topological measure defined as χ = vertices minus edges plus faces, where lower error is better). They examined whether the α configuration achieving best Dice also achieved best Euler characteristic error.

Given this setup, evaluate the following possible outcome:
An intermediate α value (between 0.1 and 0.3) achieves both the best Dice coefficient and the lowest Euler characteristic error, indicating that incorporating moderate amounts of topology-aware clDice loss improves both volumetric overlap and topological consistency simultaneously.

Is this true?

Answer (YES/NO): NO